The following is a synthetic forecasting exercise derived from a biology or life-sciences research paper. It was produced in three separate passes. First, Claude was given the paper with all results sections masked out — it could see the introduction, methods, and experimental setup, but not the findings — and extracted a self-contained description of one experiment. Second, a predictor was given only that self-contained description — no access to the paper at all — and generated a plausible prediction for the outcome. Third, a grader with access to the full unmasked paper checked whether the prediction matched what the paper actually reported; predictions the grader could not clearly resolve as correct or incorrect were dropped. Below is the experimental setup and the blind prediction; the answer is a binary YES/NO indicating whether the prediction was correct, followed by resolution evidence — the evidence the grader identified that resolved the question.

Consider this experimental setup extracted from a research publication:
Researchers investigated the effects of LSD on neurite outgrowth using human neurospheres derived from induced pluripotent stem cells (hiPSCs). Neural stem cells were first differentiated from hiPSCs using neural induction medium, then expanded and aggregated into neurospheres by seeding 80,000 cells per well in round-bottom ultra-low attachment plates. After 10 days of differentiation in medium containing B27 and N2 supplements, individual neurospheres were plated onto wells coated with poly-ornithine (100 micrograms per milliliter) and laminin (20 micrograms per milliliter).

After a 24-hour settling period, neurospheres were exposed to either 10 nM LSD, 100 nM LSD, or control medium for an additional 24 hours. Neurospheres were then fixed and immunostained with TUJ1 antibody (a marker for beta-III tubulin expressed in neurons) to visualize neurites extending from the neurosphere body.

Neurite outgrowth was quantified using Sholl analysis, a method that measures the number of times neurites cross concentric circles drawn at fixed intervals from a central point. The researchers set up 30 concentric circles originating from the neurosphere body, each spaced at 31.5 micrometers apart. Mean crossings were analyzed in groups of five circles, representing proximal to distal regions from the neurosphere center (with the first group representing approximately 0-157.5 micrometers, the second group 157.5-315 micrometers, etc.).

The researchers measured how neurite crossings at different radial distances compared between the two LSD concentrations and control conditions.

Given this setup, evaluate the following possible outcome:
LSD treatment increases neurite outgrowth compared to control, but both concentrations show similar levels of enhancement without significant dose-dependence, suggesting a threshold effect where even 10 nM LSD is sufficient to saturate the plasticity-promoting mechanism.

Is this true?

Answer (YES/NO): NO